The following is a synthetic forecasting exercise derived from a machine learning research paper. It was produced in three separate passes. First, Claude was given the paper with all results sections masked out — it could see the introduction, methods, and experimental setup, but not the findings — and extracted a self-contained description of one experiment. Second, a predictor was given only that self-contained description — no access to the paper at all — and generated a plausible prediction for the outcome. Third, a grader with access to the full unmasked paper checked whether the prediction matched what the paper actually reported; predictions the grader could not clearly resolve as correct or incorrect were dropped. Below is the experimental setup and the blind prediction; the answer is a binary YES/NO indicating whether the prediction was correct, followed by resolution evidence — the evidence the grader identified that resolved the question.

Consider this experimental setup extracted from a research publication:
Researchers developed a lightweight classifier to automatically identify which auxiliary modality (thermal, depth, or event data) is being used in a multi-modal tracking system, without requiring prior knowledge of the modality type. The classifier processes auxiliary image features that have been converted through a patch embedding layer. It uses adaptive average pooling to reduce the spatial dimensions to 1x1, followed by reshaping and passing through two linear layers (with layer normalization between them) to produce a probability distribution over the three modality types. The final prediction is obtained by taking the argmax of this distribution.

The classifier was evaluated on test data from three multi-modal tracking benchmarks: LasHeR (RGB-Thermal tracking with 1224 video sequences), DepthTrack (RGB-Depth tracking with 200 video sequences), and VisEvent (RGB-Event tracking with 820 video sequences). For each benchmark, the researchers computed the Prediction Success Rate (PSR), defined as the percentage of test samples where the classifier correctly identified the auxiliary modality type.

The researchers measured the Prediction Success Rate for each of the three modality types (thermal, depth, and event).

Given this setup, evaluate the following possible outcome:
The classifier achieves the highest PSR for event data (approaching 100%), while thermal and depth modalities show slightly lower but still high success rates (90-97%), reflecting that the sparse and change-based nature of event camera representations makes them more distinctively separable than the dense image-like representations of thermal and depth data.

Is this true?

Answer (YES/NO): NO